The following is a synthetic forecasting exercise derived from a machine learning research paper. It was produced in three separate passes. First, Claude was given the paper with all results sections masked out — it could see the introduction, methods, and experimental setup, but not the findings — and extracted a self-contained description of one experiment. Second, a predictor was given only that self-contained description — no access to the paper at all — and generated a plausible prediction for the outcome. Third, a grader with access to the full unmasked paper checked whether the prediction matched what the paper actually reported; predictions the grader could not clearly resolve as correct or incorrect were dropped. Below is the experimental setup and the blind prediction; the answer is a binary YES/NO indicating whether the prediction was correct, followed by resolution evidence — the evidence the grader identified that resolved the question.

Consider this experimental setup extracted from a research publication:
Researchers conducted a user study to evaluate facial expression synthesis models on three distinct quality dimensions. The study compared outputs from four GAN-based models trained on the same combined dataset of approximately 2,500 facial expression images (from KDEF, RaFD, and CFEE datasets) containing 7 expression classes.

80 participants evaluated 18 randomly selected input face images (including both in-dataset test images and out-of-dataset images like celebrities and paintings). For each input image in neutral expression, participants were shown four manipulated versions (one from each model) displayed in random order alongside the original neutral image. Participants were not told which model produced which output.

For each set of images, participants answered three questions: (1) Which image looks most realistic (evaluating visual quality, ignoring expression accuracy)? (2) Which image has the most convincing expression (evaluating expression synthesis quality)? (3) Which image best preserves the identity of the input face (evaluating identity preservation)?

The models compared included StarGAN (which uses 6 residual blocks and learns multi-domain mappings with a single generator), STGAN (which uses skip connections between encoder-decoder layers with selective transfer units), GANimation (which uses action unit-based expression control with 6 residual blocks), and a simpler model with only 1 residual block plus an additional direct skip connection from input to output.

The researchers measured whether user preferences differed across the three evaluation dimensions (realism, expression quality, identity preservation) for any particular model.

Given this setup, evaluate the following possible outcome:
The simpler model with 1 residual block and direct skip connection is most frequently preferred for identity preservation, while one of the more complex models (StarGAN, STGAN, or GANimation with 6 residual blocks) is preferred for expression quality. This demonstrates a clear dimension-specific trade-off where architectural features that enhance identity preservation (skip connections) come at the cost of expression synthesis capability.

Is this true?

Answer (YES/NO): NO